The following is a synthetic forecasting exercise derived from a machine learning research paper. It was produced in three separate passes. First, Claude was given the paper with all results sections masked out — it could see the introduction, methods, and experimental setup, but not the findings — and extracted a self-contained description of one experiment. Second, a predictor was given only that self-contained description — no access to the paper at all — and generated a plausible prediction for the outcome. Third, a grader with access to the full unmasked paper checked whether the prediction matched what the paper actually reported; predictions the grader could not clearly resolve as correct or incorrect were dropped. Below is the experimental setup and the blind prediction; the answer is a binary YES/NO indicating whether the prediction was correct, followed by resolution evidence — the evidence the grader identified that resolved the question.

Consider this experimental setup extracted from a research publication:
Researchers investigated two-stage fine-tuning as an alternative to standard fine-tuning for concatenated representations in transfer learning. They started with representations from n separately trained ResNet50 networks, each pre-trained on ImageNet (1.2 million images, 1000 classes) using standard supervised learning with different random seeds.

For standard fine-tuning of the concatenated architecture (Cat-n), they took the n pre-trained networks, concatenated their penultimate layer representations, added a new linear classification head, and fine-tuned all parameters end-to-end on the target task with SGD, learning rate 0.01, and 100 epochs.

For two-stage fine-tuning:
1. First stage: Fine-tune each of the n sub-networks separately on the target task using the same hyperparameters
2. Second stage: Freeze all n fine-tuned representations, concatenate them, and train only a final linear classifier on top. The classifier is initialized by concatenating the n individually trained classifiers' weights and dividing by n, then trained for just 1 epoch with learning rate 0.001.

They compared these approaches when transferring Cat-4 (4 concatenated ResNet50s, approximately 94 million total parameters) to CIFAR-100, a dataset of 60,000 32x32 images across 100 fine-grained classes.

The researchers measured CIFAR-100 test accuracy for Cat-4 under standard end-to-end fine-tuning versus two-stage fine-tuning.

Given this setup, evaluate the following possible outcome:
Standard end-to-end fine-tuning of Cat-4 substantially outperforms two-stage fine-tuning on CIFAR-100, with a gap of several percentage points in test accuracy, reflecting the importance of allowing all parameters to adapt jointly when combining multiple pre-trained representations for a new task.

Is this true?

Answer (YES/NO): NO